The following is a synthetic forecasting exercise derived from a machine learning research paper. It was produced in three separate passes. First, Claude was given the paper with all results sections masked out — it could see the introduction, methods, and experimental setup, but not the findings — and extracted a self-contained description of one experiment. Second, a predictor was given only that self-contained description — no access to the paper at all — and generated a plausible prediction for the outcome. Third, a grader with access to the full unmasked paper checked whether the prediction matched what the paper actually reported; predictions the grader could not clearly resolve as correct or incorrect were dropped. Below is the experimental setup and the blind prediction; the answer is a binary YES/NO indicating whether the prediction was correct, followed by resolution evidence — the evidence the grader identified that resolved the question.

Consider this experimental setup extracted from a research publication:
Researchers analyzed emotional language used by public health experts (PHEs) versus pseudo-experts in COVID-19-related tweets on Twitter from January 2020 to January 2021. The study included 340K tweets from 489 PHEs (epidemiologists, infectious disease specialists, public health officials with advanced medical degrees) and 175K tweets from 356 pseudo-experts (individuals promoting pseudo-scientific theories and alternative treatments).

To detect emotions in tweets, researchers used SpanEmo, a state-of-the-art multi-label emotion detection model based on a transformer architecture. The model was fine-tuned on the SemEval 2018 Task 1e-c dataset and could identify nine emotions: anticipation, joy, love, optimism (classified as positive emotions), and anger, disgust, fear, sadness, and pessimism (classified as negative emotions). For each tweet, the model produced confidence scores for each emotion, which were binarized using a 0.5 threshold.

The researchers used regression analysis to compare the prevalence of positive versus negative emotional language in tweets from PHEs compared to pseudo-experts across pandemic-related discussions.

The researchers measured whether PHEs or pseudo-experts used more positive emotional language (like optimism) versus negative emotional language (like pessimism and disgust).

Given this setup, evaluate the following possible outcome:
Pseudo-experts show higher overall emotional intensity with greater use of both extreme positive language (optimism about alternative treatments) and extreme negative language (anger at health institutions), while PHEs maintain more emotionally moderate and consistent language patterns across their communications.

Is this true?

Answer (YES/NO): NO